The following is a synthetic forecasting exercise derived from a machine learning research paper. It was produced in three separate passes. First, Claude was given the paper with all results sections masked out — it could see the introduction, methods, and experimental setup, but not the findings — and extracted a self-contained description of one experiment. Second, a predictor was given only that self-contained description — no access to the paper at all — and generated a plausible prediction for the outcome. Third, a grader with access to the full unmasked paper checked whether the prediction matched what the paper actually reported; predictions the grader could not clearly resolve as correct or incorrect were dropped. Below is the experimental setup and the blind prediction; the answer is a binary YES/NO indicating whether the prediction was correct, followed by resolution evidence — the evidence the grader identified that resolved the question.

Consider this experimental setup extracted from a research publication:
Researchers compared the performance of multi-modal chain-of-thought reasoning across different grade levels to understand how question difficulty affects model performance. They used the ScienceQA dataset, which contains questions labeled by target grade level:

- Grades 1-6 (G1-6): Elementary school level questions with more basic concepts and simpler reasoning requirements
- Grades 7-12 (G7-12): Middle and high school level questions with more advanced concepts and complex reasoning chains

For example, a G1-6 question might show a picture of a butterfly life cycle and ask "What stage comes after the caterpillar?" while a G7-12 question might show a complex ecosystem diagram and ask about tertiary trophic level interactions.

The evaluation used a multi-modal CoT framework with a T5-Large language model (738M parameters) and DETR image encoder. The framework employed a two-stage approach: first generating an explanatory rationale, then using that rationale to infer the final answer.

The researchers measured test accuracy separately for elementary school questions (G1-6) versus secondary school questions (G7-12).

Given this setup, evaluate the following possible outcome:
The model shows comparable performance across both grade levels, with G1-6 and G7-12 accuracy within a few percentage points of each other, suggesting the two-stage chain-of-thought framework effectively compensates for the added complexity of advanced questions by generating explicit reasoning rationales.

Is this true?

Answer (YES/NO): YES